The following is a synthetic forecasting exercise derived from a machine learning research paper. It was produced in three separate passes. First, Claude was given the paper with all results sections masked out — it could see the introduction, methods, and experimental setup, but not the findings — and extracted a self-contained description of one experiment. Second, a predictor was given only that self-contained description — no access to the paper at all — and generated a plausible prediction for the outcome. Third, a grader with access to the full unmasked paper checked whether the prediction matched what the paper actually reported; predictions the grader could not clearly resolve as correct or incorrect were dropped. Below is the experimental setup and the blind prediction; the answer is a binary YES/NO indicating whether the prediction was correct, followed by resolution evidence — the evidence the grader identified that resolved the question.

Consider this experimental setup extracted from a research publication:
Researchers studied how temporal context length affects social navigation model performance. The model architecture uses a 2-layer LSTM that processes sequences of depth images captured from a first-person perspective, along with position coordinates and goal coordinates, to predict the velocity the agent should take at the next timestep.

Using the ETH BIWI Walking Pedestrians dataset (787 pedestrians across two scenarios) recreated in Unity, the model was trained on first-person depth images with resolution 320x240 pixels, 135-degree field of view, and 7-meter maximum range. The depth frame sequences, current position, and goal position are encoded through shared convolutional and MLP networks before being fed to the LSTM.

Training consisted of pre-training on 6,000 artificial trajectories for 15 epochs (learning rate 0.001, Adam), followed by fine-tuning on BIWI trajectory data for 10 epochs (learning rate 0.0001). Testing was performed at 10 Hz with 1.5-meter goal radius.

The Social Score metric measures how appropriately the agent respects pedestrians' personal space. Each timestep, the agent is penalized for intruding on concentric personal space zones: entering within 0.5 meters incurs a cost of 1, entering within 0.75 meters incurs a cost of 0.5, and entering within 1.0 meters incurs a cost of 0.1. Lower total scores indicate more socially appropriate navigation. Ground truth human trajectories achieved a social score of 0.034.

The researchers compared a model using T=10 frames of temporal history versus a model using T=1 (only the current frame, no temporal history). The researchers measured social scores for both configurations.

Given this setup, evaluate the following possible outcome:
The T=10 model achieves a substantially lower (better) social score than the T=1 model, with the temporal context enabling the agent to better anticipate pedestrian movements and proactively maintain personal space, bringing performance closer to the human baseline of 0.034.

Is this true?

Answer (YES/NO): YES